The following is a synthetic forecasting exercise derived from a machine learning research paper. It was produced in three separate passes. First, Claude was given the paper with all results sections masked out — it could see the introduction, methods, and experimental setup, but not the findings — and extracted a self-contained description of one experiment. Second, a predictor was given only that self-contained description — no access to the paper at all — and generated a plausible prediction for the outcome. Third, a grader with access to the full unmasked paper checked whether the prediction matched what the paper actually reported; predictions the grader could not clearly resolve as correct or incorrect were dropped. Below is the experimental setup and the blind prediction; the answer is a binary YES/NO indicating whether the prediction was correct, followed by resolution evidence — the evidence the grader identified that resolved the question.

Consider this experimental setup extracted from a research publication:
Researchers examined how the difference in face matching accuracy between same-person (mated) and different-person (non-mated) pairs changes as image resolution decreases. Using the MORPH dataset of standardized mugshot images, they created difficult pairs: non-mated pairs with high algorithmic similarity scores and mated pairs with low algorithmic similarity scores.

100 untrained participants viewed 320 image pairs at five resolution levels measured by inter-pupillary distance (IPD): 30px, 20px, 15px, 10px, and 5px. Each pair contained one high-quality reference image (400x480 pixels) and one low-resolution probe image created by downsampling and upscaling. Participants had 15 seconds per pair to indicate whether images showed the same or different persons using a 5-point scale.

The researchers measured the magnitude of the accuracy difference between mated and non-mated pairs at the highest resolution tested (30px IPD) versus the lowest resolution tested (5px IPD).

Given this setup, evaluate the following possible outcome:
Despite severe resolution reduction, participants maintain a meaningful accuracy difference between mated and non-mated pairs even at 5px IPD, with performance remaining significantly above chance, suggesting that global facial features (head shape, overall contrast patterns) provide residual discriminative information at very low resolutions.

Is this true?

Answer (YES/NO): NO